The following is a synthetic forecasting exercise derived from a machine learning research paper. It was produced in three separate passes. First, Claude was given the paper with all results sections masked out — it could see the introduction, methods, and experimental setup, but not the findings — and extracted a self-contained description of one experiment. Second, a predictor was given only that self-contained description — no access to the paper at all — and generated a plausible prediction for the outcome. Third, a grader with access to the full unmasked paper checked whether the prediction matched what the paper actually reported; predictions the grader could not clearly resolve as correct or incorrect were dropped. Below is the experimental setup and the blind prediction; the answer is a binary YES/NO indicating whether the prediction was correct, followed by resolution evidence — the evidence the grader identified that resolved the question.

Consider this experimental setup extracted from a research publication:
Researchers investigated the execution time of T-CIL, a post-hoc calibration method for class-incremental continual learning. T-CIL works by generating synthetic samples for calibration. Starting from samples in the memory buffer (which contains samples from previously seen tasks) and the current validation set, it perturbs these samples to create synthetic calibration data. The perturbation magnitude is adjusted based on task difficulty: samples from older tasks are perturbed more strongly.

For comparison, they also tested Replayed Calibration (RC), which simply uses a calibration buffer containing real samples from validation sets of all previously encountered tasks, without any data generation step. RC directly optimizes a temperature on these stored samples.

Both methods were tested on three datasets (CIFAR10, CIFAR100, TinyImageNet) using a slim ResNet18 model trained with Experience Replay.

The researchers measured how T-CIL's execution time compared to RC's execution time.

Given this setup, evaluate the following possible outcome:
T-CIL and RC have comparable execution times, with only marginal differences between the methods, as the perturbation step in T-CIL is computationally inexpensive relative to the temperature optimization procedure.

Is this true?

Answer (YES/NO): NO